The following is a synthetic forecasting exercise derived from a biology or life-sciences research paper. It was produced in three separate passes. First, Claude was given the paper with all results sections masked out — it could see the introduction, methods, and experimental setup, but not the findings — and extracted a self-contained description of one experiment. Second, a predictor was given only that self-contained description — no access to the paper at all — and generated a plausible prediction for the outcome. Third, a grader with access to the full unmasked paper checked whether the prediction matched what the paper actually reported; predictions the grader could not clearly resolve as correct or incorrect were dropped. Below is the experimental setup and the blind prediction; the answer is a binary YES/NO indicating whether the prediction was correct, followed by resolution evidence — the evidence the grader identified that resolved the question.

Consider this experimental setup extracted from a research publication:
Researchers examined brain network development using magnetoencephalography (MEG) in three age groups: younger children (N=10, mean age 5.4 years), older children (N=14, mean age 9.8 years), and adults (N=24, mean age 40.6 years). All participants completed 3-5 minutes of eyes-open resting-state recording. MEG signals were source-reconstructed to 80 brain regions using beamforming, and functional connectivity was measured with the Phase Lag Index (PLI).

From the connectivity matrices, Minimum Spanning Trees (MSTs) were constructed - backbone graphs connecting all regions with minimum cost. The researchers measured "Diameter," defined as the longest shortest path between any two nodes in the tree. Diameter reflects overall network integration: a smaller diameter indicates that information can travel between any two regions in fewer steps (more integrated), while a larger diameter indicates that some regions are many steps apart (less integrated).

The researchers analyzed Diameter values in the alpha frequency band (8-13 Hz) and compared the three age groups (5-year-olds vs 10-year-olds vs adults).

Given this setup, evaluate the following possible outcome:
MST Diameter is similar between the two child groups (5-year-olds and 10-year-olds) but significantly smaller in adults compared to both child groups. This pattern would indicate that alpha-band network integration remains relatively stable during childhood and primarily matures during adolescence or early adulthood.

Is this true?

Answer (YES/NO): NO